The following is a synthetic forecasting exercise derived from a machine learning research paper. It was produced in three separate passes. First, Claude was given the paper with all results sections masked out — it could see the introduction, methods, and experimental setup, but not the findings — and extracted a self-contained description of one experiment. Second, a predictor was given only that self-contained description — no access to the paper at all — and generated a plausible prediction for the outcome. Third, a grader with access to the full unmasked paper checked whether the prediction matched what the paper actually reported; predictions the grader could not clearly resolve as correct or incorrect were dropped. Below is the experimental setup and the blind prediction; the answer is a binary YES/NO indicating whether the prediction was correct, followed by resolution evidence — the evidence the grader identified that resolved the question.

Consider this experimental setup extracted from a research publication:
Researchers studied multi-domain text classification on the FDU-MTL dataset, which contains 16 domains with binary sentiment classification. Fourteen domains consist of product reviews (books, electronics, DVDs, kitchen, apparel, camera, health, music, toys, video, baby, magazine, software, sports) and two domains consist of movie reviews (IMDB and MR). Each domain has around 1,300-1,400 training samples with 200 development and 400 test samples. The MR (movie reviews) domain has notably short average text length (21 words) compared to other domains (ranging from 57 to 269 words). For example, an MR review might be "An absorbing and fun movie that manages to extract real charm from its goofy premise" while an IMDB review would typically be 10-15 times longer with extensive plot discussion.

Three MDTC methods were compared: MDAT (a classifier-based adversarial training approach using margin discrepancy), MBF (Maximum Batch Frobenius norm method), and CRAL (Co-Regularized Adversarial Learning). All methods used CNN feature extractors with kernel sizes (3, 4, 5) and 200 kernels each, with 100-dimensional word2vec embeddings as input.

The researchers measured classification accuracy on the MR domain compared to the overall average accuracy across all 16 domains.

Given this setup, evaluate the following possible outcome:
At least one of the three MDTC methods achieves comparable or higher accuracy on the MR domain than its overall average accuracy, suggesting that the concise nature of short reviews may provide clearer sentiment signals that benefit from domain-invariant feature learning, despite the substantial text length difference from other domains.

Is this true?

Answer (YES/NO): NO